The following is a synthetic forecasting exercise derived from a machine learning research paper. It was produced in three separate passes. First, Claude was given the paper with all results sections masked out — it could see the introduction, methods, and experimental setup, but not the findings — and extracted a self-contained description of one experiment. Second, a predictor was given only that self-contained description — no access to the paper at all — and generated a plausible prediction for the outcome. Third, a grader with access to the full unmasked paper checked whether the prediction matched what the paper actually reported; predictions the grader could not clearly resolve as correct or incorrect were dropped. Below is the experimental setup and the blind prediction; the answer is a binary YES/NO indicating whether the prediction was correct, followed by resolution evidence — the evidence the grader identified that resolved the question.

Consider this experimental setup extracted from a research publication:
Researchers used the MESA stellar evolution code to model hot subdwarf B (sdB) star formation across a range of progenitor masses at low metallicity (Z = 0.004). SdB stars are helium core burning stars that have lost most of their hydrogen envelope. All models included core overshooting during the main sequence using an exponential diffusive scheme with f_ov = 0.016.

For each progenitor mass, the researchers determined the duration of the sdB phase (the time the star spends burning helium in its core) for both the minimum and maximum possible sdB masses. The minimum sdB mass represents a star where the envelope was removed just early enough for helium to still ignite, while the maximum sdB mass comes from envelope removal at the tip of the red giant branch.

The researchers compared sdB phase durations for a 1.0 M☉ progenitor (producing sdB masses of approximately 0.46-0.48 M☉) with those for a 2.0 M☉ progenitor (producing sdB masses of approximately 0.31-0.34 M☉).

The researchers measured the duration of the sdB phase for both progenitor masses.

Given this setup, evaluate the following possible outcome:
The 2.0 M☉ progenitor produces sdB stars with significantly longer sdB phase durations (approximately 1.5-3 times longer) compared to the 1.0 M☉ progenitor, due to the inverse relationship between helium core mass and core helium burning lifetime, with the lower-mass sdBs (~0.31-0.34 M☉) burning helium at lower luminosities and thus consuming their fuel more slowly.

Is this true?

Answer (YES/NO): NO